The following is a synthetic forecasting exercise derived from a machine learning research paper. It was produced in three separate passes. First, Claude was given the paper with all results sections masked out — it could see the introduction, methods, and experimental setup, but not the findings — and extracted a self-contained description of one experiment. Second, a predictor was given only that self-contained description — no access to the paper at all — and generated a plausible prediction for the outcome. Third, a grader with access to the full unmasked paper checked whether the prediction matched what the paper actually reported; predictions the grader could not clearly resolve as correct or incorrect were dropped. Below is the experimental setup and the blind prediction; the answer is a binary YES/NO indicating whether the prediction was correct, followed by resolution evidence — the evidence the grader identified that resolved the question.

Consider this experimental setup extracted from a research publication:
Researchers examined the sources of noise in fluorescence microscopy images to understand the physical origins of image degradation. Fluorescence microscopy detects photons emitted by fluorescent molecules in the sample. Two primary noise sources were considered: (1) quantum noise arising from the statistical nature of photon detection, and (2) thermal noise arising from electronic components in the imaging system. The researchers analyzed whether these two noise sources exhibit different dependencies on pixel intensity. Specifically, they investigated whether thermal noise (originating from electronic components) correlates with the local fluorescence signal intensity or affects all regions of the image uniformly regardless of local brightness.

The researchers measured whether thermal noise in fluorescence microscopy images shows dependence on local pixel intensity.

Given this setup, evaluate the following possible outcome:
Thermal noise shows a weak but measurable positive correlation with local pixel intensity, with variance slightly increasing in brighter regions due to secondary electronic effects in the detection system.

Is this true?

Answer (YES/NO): NO